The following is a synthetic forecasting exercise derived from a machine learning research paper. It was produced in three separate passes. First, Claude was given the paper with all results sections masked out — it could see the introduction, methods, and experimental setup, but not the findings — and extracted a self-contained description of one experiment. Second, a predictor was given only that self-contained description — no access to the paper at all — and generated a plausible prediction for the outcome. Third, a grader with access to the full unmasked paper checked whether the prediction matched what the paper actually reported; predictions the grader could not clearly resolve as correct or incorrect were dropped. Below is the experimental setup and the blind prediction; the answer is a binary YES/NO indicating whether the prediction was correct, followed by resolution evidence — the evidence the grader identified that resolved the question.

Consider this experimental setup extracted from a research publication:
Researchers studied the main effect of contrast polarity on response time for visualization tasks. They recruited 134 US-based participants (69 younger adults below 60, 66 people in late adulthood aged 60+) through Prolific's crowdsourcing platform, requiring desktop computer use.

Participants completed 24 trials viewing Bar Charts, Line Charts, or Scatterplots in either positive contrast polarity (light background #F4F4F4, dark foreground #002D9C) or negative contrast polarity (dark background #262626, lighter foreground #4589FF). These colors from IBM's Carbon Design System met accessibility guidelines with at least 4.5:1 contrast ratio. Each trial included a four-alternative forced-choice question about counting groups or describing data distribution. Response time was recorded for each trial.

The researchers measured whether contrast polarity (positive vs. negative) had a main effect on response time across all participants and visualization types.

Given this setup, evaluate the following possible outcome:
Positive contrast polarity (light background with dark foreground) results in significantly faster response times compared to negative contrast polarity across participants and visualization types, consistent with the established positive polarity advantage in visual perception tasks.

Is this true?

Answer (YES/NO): NO